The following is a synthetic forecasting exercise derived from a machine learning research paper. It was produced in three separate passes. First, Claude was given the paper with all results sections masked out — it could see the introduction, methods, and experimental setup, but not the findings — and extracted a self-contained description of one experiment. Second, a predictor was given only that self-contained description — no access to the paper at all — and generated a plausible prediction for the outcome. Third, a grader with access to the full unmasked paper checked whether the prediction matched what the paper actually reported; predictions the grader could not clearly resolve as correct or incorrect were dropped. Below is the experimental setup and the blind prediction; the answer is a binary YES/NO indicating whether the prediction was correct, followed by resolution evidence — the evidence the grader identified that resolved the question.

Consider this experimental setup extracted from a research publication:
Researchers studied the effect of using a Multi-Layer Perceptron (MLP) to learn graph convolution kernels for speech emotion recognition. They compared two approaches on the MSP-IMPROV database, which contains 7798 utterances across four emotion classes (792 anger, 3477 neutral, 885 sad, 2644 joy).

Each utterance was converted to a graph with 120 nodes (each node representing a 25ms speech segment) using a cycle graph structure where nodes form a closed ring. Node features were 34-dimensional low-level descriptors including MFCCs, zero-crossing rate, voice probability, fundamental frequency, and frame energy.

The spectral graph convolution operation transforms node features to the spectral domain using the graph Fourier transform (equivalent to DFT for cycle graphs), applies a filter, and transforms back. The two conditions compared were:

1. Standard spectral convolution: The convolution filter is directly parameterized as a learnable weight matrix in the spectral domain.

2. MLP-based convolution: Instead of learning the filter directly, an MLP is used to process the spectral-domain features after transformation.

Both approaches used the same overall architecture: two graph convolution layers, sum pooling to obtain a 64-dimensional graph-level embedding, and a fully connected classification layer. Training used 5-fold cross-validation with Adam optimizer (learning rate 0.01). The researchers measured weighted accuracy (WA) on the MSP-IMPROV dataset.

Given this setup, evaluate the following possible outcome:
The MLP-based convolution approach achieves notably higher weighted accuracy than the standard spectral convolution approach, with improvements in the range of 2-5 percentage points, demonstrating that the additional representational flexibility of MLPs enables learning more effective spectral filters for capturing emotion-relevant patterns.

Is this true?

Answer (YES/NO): NO